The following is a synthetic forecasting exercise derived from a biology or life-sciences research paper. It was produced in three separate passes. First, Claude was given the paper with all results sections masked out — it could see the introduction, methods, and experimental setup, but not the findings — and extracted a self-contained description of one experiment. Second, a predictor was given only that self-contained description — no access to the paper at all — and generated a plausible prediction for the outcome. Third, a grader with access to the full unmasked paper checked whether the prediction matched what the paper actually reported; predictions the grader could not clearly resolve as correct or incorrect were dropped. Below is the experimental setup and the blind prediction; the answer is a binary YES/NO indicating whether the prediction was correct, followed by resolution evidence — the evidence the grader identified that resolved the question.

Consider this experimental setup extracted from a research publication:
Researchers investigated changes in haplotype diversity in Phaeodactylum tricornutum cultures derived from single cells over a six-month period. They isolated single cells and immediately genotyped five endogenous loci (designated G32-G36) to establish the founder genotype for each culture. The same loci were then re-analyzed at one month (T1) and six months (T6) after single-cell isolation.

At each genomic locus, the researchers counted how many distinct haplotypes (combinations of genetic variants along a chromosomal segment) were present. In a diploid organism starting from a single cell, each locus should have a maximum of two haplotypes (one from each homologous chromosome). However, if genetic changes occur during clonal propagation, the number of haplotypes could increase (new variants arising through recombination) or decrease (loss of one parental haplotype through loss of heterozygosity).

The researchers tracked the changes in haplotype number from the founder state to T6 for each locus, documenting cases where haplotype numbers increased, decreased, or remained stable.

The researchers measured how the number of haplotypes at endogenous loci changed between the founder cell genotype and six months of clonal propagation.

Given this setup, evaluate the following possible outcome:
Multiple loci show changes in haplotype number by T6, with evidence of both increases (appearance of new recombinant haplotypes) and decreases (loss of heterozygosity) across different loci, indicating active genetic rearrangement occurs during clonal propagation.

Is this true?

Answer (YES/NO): YES